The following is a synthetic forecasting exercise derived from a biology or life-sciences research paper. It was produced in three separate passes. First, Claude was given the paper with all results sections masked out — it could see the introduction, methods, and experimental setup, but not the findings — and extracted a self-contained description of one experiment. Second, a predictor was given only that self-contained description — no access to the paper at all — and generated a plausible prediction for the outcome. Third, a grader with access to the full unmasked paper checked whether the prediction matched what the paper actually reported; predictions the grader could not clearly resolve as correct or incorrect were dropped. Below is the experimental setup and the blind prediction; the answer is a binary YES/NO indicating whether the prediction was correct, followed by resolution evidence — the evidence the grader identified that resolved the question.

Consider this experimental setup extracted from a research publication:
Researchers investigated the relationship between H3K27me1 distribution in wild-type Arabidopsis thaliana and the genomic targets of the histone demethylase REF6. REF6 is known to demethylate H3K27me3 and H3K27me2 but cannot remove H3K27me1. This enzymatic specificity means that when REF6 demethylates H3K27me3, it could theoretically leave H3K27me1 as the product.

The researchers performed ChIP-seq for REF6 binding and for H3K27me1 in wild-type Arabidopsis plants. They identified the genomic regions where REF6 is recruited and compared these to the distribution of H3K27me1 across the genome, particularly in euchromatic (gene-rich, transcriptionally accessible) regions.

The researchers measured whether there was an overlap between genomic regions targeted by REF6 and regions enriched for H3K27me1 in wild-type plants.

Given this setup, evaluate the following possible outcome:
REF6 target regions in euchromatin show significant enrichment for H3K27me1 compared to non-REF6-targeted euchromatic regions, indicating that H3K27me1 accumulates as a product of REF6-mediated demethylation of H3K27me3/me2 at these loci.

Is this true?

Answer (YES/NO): YES